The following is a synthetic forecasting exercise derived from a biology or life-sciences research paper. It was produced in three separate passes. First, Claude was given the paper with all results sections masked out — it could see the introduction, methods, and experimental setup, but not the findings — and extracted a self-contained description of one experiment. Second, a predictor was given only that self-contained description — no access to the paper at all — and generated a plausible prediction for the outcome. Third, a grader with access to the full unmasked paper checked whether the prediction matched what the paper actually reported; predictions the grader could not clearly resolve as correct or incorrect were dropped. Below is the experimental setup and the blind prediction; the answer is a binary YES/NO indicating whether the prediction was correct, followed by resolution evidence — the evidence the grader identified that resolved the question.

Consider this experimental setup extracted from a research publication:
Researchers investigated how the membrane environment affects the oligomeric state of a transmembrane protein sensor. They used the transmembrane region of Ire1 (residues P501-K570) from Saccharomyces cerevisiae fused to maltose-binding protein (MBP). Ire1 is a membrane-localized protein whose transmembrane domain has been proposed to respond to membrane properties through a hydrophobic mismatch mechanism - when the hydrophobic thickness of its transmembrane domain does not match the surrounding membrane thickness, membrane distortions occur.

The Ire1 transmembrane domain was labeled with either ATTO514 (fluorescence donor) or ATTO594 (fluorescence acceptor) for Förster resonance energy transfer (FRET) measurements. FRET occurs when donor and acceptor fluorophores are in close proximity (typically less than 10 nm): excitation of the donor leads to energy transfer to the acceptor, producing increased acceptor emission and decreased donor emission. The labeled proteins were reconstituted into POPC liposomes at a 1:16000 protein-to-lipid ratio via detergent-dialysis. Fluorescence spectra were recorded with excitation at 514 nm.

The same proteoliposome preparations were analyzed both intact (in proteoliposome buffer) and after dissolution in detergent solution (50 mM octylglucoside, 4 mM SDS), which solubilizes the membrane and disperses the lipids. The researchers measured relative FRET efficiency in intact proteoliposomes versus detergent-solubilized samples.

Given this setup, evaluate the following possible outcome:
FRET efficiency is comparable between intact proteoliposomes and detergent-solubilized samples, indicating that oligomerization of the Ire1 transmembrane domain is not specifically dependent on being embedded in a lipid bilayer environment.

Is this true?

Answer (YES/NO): NO